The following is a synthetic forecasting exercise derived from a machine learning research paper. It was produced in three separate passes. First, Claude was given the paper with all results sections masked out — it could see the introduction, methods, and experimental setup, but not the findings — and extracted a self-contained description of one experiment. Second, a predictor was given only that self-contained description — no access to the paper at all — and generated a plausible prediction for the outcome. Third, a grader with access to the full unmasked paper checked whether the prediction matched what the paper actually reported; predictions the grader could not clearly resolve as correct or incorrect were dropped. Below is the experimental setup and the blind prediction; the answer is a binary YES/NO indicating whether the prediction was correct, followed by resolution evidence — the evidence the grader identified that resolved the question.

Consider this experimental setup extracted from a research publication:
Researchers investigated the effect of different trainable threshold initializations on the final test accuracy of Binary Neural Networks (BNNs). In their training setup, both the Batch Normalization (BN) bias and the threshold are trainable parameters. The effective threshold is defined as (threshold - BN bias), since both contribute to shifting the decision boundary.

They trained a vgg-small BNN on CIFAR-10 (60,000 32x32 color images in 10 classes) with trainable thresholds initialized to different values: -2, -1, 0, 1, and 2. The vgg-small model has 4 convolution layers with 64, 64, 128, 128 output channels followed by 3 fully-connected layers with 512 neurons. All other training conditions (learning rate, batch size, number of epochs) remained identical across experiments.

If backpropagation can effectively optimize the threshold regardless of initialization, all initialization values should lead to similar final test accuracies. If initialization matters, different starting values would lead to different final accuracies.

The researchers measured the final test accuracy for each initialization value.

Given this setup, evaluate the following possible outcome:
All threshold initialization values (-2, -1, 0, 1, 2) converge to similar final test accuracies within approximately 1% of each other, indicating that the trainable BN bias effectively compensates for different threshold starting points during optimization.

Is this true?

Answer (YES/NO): NO